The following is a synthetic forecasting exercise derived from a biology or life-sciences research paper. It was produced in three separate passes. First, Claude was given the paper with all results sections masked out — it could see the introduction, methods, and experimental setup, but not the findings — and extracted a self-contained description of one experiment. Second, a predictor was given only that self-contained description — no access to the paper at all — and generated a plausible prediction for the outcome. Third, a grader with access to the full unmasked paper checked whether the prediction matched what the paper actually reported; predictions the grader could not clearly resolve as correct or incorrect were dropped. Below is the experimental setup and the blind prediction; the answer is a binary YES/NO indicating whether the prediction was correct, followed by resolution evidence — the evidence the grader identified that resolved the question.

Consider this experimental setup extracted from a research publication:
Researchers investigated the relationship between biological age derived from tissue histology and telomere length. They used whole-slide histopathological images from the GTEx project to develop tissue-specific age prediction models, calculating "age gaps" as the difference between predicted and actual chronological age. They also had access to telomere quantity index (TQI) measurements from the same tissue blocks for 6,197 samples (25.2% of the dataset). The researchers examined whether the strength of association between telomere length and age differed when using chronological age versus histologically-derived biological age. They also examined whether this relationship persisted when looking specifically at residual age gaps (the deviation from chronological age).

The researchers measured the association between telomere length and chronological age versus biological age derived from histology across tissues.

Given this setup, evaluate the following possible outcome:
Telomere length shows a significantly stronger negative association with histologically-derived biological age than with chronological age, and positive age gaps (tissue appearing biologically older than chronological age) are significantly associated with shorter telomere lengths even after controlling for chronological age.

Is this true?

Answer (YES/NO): YES